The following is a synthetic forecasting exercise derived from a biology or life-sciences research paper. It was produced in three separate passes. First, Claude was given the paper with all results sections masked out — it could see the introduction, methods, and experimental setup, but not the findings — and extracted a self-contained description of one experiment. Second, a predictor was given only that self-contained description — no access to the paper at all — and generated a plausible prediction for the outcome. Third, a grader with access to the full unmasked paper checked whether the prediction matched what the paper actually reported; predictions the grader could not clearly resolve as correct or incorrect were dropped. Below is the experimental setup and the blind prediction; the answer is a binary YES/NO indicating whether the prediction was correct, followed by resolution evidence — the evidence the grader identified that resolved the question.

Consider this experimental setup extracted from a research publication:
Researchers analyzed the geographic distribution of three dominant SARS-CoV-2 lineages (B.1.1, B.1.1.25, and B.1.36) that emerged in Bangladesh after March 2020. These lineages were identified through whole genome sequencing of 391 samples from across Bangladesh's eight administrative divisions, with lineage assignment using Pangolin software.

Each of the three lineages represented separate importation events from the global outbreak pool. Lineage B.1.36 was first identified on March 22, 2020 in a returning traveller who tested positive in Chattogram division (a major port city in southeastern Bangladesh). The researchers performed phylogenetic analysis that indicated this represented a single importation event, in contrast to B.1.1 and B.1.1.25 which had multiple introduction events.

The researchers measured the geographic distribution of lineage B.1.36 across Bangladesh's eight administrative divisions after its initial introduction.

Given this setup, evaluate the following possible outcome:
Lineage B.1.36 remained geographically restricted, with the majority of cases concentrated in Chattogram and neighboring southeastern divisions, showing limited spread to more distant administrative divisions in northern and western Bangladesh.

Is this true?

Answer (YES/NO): YES